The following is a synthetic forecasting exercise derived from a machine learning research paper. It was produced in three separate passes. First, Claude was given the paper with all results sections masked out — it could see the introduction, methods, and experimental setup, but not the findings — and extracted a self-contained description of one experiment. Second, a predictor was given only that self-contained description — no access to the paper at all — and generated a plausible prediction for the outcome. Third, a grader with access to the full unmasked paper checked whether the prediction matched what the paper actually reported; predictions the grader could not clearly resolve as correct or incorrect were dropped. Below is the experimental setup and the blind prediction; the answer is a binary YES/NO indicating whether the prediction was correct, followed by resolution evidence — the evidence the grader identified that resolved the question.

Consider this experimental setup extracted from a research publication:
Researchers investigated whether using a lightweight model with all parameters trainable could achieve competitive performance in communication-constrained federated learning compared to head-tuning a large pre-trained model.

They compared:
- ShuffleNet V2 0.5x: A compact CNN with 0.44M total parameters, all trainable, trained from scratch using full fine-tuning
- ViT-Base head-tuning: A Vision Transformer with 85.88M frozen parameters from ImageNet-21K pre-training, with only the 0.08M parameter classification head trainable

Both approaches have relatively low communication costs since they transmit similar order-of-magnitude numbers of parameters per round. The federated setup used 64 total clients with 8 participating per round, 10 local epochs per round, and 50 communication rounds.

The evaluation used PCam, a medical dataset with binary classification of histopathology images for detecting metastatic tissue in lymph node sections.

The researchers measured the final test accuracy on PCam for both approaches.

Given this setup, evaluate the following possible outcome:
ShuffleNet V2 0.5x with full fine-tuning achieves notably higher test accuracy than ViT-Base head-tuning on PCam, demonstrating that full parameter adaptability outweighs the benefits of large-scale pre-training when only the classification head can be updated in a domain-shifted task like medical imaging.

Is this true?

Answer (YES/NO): NO